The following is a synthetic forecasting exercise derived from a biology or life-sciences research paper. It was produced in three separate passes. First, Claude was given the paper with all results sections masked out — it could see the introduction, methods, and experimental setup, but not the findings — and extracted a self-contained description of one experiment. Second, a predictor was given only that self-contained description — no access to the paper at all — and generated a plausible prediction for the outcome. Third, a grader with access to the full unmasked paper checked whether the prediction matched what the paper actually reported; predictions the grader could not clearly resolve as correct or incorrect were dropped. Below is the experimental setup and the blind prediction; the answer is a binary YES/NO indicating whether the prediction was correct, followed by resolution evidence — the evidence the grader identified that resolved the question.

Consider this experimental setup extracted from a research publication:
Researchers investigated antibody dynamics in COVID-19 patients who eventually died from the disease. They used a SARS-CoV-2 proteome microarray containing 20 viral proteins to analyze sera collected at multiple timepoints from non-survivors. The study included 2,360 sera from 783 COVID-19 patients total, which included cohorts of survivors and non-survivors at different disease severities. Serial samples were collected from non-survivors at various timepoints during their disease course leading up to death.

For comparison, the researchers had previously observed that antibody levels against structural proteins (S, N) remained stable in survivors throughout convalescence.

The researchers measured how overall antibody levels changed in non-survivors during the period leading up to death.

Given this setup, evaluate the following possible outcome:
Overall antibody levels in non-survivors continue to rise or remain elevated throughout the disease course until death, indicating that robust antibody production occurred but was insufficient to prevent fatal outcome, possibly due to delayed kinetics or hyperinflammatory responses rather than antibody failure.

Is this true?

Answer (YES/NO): NO